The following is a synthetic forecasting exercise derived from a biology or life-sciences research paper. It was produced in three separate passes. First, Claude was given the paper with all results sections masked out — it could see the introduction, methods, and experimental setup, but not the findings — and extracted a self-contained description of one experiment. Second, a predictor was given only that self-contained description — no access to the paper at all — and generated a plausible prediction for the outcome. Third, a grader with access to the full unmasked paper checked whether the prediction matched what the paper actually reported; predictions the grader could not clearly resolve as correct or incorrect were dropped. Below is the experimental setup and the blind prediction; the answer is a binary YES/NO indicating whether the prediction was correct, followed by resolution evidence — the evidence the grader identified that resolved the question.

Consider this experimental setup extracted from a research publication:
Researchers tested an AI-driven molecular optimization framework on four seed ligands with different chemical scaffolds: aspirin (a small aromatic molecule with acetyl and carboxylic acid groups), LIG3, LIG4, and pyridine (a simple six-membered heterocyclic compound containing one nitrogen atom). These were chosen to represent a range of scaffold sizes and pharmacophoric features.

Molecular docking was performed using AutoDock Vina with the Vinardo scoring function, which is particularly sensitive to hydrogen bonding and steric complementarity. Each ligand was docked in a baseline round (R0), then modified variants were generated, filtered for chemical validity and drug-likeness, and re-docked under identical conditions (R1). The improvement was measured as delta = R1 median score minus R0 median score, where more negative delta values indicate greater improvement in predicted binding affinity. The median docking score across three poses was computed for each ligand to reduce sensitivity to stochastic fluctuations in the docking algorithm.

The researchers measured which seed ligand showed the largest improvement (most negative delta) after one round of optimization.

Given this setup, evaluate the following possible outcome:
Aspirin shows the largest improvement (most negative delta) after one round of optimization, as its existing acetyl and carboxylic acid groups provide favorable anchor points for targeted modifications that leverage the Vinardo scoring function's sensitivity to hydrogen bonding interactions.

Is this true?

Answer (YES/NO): YES